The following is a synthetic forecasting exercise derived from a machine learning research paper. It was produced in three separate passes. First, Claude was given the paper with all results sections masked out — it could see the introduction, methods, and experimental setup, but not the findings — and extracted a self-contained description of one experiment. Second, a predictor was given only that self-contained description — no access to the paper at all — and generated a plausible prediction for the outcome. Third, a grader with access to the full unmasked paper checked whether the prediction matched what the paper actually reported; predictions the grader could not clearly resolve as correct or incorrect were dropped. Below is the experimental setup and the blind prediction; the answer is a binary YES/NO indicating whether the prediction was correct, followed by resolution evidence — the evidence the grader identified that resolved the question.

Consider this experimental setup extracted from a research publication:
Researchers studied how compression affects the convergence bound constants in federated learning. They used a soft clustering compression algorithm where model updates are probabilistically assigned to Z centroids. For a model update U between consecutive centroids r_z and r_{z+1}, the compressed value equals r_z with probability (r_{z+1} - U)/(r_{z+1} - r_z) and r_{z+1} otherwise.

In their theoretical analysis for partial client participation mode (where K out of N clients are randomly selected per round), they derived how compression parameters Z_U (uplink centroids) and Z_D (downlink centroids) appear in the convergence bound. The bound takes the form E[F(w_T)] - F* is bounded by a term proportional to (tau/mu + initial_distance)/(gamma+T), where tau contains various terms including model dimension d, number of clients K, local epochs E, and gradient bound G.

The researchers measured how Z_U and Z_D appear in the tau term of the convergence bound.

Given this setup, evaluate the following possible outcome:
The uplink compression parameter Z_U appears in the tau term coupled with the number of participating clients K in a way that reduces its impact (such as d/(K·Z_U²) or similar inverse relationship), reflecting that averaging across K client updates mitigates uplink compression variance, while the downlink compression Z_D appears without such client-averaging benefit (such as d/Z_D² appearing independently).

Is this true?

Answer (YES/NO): YES